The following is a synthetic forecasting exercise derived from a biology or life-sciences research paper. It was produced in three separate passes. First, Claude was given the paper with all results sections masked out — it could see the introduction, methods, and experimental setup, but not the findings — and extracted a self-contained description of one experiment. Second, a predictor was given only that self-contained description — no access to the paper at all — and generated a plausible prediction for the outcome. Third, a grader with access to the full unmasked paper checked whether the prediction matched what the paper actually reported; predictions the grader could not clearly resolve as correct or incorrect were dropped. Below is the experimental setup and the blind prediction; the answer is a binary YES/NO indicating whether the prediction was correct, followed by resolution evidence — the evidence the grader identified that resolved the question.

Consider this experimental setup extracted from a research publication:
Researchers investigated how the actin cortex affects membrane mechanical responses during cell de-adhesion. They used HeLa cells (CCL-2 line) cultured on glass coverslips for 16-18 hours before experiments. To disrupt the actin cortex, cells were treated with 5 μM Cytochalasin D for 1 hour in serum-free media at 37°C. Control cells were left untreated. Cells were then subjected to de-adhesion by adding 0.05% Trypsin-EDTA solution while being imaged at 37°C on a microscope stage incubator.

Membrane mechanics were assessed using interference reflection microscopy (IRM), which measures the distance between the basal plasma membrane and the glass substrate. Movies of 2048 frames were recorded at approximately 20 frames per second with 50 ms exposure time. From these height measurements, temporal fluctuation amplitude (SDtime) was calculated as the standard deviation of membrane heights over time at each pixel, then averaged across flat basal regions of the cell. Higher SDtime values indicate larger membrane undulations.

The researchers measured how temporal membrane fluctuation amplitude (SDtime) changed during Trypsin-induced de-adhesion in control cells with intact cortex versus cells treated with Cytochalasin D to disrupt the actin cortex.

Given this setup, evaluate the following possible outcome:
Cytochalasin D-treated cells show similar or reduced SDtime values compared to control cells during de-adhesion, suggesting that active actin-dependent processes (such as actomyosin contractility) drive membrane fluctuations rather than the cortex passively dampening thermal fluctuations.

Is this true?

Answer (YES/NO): YES